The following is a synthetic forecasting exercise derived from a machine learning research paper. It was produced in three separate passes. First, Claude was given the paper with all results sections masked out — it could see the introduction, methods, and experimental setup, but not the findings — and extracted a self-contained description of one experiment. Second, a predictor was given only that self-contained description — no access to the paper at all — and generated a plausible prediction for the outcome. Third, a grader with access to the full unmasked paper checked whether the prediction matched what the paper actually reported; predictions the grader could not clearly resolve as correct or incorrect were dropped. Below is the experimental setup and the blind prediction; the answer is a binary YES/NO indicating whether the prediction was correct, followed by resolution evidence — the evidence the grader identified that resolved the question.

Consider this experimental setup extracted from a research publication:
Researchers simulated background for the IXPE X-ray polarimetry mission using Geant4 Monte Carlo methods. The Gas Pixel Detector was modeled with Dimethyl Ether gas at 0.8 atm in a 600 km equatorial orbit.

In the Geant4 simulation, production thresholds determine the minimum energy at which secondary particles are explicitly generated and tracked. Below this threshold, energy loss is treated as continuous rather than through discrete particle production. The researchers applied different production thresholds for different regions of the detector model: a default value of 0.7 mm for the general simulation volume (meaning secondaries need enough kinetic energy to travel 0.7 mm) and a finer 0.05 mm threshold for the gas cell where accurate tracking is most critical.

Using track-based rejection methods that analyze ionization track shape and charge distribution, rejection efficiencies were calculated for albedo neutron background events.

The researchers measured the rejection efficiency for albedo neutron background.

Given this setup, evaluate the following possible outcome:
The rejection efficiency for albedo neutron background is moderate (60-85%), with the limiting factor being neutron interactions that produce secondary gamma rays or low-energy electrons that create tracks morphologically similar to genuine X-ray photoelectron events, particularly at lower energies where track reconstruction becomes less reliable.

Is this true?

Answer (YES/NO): YES